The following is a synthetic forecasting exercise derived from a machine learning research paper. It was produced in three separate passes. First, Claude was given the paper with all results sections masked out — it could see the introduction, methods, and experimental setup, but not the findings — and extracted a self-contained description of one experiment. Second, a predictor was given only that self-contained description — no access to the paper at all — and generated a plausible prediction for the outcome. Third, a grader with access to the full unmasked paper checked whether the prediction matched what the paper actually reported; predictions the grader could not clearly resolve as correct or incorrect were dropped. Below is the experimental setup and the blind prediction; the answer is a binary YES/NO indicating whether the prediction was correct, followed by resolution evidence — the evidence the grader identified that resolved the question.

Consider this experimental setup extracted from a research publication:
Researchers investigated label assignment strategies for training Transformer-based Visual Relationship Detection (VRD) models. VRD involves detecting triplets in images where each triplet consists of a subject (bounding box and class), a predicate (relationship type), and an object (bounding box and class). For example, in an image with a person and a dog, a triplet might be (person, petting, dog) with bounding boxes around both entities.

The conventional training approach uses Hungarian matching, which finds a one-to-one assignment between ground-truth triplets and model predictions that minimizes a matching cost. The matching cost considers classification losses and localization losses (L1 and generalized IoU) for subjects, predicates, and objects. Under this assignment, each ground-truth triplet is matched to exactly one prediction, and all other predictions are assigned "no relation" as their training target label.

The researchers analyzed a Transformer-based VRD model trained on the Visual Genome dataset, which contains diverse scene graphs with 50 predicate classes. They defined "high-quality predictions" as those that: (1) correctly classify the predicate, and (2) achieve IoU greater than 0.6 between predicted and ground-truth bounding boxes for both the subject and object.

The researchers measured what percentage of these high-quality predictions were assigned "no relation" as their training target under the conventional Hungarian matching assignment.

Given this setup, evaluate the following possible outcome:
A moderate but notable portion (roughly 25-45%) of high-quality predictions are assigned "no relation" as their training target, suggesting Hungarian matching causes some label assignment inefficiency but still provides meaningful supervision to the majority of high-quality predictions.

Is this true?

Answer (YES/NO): YES